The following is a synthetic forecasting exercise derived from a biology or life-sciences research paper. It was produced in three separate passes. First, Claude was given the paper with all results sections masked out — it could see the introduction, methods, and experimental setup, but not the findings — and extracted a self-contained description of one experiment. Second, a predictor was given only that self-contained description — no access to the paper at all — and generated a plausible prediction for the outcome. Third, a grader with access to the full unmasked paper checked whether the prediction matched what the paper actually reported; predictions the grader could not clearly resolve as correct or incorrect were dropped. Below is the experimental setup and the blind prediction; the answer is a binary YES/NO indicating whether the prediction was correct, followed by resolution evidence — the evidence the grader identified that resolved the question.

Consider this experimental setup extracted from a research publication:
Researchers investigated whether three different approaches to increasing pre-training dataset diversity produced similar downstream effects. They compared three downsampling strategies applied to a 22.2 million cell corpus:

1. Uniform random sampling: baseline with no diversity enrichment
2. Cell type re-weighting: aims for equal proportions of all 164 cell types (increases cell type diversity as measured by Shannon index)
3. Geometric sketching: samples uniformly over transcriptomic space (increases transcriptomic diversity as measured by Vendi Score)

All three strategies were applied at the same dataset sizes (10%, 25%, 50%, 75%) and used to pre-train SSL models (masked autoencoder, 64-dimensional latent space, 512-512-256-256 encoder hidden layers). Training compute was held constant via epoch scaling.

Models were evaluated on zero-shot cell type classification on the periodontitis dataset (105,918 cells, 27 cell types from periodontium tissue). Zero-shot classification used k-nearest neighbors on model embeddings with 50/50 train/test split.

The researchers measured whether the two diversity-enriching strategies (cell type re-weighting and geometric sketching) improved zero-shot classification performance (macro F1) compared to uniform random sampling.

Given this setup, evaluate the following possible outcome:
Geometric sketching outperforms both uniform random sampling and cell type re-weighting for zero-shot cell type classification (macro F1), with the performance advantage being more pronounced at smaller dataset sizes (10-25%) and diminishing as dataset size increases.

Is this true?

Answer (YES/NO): NO